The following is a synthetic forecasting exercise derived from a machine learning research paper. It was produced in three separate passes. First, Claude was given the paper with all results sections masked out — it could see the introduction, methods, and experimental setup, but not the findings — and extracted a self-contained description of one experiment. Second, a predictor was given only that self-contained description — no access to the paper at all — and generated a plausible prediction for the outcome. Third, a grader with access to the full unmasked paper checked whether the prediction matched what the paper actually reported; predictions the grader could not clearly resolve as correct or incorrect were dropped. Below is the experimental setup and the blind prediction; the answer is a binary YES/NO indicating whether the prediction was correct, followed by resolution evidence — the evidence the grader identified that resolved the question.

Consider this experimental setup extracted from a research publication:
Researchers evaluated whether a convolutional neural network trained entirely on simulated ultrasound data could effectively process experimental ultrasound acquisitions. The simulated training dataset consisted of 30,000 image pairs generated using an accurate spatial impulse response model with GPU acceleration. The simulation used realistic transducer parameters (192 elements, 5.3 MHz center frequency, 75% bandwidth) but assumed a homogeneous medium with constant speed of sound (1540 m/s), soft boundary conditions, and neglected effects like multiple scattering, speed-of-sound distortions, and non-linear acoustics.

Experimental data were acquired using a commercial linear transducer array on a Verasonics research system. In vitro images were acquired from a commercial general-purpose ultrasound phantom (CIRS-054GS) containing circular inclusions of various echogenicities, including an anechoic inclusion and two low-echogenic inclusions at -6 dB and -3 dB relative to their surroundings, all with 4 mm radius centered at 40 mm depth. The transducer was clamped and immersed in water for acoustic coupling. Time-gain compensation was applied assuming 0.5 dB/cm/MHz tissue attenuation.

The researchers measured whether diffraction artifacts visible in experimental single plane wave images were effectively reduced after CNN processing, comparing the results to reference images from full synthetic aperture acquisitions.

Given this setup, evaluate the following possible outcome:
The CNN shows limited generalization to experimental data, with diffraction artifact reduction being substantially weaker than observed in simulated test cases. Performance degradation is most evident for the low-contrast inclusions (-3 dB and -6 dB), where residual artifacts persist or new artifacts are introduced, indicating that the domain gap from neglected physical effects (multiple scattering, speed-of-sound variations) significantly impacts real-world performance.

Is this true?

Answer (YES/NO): NO